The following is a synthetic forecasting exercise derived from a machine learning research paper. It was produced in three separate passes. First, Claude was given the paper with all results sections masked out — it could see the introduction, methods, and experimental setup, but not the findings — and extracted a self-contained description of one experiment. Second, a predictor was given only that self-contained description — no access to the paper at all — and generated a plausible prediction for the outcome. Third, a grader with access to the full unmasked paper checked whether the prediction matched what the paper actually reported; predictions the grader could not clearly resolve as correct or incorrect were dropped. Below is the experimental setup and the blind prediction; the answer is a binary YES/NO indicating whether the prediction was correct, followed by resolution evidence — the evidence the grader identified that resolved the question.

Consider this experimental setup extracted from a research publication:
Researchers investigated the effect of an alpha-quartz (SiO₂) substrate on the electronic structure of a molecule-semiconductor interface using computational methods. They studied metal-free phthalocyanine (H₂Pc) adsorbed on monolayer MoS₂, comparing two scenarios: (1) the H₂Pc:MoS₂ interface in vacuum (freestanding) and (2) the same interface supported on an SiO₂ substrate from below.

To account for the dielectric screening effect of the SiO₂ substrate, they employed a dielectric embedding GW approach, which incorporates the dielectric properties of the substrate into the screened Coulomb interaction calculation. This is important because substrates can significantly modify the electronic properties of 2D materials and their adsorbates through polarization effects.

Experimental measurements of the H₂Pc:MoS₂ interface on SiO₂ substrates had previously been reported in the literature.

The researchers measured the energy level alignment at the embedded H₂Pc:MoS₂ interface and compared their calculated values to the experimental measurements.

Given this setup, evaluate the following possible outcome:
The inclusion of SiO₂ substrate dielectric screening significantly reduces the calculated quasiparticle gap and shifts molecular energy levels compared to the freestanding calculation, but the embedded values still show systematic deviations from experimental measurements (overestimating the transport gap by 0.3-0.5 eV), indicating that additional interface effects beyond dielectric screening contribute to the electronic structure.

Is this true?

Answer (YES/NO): NO